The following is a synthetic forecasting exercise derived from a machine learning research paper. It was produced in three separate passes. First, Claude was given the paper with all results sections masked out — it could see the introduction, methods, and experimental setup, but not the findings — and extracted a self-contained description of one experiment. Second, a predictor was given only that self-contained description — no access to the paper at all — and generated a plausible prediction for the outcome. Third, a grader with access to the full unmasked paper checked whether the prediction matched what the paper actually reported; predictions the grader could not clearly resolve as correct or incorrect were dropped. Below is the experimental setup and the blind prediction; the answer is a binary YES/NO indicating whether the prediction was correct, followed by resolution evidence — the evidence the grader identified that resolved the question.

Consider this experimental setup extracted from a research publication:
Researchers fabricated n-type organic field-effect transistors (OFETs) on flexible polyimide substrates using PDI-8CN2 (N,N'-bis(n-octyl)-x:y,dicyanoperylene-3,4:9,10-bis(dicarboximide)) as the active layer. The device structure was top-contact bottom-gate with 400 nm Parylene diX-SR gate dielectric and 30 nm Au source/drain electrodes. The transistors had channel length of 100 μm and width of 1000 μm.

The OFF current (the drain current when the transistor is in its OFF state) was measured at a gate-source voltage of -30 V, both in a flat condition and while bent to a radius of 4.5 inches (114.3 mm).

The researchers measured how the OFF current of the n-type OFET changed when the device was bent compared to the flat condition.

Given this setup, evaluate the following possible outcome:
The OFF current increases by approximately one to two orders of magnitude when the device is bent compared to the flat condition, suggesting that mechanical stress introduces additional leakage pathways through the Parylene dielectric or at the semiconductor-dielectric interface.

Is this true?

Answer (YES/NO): NO